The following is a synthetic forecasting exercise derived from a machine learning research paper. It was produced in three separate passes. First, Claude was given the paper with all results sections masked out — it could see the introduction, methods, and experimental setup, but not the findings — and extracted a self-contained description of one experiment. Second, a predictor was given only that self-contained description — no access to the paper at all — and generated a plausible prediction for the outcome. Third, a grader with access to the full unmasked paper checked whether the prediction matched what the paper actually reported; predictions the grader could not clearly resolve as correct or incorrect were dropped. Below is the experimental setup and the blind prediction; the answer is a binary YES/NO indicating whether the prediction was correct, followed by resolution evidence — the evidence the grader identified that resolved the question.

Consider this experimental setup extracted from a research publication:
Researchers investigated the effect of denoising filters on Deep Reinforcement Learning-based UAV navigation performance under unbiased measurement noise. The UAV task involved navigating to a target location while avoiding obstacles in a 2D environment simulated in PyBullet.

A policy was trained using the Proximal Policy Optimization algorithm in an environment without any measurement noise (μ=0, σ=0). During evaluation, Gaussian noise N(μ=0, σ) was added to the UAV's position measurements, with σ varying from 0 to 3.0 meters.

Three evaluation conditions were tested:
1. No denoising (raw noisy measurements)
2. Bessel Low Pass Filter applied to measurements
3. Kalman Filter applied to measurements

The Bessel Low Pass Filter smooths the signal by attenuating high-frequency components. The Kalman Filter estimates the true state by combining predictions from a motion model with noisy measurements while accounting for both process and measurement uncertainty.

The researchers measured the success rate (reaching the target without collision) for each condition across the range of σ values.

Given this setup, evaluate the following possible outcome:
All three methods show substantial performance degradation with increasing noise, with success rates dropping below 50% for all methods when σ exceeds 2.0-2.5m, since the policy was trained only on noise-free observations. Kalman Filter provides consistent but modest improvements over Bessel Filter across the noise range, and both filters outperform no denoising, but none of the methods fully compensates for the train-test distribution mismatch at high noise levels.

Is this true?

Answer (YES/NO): NO